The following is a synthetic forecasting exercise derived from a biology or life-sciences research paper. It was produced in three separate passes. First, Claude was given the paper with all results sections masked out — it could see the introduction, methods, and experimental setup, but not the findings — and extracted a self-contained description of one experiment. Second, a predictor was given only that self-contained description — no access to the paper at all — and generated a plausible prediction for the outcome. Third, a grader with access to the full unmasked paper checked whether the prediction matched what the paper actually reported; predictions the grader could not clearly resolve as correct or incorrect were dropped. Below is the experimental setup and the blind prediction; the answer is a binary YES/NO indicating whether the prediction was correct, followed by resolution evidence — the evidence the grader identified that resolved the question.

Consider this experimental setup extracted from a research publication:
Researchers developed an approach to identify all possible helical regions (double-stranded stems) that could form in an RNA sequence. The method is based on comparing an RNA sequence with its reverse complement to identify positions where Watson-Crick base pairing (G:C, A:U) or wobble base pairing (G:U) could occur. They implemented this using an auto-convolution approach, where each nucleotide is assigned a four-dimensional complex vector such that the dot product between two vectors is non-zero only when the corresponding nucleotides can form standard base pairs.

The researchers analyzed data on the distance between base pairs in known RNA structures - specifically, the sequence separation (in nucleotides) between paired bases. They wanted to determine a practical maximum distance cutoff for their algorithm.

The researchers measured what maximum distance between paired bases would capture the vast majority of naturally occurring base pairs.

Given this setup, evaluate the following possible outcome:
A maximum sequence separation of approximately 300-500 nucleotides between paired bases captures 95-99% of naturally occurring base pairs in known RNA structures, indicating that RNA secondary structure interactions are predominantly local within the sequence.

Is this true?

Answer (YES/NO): NO